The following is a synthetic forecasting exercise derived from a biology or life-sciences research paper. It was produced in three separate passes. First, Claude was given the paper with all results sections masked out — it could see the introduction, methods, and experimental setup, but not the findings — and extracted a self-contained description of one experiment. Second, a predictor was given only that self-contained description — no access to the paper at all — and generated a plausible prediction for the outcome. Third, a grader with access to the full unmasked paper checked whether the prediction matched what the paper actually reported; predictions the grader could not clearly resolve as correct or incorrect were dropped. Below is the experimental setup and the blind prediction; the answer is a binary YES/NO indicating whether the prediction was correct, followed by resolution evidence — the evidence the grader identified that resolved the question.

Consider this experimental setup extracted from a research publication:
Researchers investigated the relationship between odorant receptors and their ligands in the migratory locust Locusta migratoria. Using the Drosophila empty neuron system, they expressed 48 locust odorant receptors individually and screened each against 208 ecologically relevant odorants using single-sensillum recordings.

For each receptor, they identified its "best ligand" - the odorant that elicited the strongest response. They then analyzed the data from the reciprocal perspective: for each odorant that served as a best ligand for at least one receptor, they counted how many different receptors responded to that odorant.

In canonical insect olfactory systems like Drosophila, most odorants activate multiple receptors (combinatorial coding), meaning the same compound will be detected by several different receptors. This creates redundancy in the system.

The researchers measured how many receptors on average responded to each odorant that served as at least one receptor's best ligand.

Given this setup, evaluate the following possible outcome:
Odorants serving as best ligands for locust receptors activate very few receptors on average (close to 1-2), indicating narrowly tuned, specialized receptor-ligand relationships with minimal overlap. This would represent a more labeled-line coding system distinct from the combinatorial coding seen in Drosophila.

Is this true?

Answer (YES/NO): YES